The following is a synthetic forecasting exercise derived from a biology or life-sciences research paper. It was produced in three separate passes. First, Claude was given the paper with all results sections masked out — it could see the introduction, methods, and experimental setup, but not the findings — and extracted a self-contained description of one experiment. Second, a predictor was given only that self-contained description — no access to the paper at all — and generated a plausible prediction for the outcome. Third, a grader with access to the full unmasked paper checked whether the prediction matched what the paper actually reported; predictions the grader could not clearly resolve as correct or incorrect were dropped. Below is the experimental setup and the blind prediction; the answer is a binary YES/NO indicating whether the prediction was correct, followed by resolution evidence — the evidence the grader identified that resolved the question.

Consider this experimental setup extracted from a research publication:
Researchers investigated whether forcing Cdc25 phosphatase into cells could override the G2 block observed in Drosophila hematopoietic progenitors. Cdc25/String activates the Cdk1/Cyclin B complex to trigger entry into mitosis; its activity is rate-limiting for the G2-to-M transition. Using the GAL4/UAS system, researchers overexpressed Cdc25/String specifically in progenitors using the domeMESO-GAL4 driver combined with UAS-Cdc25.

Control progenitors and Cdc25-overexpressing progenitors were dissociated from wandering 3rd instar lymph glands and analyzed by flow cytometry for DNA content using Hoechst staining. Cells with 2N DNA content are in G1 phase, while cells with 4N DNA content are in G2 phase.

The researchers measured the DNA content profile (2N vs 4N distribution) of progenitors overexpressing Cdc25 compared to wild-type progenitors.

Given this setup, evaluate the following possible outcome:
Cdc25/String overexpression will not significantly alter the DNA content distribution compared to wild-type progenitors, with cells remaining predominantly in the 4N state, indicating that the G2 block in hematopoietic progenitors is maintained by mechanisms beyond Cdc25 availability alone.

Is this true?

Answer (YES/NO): NO